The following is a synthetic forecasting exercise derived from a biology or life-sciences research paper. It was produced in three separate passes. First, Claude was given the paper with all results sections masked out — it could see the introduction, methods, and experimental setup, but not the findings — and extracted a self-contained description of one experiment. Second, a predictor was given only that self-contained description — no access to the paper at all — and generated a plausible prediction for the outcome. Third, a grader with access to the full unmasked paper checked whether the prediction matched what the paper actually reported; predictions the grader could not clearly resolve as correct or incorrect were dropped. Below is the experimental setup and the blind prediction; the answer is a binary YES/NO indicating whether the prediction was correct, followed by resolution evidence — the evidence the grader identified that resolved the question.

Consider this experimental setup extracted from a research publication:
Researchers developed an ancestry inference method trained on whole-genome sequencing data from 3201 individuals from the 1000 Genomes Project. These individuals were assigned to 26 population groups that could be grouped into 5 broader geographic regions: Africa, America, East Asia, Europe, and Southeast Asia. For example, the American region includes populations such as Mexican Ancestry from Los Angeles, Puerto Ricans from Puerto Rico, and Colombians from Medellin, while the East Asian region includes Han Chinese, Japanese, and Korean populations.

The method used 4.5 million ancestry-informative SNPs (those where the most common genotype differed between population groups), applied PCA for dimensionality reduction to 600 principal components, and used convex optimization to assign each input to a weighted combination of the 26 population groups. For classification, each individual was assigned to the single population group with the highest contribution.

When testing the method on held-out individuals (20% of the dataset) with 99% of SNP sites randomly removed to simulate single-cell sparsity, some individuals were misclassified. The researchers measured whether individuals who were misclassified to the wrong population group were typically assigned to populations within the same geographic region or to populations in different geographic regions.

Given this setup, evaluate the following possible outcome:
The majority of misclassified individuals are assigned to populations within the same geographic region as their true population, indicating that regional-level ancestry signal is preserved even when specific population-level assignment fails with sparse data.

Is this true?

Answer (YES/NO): YES